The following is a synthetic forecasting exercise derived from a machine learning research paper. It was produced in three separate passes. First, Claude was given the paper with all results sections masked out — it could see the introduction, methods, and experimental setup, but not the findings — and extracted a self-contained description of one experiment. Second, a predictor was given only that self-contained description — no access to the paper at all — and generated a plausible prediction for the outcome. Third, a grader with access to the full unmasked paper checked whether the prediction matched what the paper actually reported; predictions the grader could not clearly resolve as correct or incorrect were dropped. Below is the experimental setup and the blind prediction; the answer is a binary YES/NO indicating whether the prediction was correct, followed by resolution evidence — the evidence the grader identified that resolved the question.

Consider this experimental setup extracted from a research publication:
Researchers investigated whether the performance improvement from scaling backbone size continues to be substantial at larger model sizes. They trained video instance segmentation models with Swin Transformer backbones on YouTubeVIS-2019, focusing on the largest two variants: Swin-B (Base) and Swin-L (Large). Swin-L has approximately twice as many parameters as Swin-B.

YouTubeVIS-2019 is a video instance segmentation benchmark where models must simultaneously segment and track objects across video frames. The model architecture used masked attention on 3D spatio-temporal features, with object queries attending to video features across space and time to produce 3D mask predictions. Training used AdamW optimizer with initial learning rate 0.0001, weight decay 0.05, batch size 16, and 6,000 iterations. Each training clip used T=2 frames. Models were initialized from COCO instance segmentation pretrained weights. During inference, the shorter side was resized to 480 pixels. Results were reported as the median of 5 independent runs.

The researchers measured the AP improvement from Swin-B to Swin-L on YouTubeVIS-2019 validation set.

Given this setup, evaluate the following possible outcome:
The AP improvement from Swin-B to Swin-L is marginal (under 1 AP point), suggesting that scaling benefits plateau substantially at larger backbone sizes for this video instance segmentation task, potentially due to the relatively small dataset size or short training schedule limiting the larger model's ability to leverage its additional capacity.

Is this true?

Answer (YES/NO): YES